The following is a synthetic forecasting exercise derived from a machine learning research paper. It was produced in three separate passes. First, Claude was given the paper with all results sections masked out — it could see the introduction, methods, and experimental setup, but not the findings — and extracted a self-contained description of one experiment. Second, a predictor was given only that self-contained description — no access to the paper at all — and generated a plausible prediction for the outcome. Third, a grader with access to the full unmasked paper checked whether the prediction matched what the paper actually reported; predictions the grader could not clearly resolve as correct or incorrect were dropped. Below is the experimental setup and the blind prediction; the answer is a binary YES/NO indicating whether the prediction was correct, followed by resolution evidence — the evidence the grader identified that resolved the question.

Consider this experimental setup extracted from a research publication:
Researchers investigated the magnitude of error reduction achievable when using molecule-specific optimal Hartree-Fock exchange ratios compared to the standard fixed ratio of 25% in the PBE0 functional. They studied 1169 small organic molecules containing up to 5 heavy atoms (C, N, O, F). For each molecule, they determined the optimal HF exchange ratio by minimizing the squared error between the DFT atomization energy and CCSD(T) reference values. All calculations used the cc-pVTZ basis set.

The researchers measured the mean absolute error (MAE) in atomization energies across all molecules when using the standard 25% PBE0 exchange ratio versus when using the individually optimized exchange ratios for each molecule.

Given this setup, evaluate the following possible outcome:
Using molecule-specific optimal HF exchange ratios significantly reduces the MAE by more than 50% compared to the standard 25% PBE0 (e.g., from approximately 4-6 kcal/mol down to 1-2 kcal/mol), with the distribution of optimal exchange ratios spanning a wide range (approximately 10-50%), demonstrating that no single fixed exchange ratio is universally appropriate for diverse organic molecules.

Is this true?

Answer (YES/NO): NO